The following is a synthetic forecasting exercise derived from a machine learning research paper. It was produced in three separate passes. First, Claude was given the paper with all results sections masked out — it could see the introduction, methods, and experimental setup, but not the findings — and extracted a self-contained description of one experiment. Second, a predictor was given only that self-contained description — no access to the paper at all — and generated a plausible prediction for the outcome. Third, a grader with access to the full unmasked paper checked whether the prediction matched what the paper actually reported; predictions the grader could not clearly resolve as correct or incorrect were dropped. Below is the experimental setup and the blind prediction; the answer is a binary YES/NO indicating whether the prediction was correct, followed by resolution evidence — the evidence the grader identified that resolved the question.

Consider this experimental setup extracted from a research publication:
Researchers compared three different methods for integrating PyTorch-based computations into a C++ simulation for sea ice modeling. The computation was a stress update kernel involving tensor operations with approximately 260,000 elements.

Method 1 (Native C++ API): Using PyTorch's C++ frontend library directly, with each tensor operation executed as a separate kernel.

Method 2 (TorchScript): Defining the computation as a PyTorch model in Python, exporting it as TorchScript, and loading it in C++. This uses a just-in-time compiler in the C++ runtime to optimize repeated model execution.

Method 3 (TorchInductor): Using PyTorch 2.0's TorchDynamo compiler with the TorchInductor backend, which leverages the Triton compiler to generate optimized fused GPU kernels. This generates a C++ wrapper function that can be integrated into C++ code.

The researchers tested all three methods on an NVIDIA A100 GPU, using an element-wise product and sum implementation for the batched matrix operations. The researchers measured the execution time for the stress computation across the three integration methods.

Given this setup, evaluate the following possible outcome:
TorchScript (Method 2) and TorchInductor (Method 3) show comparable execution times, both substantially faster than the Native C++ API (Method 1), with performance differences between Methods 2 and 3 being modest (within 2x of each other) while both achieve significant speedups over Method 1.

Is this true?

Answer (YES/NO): NO